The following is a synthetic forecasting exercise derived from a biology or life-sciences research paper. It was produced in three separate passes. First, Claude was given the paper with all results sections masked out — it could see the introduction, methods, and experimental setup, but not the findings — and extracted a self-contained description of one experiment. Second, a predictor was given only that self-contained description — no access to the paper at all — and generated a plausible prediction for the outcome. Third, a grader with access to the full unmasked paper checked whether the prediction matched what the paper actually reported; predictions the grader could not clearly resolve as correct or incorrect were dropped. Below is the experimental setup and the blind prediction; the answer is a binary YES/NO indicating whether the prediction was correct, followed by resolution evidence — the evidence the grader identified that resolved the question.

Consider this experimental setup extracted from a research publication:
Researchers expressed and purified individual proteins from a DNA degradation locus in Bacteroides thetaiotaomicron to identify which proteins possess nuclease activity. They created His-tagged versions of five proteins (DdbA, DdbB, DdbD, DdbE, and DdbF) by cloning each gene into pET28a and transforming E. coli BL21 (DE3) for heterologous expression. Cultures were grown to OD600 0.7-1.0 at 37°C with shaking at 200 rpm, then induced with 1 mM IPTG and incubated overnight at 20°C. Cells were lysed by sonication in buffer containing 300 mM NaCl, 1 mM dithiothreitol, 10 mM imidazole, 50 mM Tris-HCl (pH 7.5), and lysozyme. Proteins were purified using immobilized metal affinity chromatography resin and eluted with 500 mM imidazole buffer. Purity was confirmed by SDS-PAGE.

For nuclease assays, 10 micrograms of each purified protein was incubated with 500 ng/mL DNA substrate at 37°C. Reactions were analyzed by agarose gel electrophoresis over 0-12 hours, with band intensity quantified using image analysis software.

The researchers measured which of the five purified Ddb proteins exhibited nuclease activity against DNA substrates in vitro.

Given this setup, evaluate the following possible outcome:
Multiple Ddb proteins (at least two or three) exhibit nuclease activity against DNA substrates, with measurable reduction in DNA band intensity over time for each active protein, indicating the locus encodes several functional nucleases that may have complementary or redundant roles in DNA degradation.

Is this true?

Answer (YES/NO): YES